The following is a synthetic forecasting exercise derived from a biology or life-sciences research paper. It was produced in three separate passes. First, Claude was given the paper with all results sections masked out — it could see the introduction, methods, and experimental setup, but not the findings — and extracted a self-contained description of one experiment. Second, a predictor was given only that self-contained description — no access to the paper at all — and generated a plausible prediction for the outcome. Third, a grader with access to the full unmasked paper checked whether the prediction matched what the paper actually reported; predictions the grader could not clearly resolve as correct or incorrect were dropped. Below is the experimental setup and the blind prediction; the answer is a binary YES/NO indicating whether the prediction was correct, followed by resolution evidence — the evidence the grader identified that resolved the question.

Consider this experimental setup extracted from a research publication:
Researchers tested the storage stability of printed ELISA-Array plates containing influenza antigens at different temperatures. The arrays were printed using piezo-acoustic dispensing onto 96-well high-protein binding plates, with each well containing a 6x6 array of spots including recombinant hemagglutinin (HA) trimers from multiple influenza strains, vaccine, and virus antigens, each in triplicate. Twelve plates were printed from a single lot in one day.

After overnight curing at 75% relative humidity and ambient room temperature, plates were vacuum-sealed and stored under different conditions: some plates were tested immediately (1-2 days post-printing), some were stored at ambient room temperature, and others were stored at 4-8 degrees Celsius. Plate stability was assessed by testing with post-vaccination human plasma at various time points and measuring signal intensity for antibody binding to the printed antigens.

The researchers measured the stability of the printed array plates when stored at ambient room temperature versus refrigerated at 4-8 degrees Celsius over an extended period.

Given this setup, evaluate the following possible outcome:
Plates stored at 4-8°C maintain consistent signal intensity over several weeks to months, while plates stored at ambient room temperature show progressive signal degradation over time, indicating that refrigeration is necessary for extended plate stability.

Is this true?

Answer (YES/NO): YES